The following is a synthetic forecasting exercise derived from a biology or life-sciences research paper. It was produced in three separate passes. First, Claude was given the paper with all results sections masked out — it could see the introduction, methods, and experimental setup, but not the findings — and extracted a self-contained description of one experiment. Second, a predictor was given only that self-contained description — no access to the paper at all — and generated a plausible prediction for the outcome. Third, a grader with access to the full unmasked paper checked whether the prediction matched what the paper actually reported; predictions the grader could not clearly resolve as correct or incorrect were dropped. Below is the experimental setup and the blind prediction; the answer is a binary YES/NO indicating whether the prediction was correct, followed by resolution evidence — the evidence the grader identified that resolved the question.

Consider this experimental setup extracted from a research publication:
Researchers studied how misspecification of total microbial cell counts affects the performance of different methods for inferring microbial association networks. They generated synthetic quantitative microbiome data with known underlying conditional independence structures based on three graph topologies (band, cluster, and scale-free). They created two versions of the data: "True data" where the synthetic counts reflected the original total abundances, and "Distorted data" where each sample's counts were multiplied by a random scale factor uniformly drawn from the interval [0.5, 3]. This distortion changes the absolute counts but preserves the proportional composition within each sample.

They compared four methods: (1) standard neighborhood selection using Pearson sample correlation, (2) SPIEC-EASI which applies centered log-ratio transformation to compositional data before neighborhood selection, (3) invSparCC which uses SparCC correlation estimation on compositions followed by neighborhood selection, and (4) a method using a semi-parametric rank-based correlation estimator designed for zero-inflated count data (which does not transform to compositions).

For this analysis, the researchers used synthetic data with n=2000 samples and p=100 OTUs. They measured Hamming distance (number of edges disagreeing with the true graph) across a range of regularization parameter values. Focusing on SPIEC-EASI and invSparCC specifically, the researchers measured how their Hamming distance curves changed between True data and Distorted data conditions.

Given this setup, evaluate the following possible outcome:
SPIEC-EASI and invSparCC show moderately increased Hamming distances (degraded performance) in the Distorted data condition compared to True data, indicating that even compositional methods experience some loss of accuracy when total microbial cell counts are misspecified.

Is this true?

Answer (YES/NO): NO